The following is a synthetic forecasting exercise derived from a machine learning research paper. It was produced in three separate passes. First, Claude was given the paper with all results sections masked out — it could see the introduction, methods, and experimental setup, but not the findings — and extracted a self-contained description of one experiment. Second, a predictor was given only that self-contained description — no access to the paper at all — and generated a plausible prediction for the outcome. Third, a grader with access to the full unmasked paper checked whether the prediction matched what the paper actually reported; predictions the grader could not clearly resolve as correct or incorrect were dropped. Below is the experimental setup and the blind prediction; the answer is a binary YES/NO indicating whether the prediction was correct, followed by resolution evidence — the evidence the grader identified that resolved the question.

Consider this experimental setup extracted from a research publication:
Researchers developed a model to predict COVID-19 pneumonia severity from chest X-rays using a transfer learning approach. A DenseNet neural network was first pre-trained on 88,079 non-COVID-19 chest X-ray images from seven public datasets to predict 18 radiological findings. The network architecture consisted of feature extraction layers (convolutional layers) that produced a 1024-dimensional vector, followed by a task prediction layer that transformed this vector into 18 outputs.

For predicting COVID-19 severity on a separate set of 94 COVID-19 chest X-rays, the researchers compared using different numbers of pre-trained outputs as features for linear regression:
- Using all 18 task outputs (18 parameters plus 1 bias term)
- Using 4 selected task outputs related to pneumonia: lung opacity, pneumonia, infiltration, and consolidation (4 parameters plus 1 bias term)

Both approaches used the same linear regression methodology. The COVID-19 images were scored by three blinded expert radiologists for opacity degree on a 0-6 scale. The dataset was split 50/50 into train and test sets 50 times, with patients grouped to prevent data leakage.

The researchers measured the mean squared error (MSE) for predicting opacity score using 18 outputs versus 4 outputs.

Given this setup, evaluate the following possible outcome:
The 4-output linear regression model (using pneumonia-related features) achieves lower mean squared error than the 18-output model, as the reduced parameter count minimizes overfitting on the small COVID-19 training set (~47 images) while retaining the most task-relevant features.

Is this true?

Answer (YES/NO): YES